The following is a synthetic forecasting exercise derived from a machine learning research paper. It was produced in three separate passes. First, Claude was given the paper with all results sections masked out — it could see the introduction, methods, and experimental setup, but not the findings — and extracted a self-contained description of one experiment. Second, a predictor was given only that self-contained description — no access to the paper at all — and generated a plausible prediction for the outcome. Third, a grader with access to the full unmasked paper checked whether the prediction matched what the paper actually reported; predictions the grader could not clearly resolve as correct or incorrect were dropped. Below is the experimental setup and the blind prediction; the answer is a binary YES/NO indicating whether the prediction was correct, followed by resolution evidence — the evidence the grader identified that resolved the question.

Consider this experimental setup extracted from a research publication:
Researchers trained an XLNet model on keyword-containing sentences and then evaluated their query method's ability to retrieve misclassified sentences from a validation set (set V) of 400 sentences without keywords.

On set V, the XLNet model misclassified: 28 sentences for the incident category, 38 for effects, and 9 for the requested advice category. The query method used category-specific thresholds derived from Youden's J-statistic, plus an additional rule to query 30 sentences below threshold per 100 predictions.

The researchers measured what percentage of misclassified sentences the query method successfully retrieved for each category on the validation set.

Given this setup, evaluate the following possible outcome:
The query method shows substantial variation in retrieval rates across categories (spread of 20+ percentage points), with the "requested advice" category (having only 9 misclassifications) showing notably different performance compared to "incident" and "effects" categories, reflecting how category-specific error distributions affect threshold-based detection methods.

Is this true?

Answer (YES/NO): NO